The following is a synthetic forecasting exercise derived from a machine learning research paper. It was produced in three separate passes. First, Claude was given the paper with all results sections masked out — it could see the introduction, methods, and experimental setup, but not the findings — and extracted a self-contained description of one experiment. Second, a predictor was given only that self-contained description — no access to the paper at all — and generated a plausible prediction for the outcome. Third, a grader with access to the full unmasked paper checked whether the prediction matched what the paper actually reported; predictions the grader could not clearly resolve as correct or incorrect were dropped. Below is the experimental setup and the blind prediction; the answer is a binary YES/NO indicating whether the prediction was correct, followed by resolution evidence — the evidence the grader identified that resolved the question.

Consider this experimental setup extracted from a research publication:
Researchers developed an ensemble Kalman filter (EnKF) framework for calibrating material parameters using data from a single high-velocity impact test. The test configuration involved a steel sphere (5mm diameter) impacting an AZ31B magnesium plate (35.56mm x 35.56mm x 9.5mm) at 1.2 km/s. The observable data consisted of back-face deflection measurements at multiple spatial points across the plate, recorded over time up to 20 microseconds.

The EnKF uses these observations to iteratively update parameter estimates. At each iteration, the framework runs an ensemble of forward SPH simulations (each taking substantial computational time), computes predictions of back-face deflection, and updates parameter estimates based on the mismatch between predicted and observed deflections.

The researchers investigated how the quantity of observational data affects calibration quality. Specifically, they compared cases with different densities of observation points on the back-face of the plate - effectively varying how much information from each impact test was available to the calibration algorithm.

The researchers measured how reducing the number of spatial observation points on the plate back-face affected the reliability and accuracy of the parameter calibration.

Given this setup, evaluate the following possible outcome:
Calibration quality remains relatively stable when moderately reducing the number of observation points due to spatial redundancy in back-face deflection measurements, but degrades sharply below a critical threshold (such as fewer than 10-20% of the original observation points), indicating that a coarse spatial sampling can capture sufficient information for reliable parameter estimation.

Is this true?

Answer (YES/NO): NO